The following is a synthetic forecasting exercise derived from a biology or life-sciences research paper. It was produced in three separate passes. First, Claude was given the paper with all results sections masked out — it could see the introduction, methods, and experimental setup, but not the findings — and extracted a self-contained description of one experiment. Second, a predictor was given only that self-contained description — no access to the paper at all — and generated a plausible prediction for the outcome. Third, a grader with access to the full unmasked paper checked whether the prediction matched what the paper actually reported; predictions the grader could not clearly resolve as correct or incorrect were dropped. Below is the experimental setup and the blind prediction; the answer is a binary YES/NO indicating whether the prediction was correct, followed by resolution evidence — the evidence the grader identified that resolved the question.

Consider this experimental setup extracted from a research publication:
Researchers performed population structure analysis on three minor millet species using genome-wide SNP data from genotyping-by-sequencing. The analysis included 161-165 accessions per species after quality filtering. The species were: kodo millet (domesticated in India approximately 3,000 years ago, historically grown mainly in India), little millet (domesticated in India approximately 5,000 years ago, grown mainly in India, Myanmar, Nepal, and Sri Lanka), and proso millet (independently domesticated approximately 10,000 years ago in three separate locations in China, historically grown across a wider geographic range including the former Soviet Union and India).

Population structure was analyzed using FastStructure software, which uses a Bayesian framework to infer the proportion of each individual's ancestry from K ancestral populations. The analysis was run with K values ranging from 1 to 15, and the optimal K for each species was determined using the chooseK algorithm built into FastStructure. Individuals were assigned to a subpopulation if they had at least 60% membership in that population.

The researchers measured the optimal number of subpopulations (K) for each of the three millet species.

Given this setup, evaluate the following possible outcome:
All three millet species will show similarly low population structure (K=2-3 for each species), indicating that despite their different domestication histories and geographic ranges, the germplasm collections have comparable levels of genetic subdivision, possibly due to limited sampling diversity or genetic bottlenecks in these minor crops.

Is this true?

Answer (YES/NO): NO